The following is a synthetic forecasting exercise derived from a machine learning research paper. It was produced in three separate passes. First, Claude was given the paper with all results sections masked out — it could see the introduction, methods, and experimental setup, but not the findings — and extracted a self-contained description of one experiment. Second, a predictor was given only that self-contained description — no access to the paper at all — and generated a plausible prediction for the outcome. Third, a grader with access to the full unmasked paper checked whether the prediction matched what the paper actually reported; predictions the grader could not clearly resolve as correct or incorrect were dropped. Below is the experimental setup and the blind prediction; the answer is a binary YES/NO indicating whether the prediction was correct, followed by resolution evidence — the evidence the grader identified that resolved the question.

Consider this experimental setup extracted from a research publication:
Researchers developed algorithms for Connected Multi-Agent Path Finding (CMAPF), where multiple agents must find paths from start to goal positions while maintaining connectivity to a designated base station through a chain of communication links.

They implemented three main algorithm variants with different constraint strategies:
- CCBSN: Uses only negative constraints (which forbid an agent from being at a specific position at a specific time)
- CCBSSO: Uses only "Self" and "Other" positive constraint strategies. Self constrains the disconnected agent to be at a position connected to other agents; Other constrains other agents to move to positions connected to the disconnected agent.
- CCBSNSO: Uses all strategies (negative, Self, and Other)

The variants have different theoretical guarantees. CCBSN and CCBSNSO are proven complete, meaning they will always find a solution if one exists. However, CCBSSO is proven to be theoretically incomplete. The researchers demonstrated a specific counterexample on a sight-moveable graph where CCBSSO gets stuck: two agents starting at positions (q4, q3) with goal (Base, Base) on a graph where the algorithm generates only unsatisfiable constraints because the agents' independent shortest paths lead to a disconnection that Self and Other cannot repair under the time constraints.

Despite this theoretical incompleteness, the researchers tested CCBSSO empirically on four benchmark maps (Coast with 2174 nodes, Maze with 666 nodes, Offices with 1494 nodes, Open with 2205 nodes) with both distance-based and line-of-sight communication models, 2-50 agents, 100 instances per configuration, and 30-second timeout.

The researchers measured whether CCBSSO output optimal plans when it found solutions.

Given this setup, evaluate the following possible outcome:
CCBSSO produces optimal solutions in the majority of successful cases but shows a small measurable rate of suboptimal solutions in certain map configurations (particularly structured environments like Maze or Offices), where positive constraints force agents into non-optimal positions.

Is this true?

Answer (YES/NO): NO